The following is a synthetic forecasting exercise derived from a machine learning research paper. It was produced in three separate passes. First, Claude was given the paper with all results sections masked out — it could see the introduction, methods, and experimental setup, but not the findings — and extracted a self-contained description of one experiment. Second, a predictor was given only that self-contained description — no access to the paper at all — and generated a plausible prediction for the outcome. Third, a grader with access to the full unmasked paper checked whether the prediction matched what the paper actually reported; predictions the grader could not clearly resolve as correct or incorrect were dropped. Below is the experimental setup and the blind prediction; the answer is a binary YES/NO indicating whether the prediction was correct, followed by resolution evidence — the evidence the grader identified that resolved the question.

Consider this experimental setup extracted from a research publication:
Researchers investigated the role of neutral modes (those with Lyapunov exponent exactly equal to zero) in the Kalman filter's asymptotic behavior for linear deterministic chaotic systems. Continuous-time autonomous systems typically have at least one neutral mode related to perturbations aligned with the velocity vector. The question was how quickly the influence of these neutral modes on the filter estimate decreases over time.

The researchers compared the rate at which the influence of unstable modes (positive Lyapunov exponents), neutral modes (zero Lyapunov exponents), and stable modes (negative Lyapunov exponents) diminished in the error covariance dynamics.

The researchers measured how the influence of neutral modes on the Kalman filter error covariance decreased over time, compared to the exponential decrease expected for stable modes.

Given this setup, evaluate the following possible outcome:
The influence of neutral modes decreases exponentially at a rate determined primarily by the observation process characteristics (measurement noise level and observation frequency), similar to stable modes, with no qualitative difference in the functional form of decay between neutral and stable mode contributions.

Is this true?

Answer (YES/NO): NO